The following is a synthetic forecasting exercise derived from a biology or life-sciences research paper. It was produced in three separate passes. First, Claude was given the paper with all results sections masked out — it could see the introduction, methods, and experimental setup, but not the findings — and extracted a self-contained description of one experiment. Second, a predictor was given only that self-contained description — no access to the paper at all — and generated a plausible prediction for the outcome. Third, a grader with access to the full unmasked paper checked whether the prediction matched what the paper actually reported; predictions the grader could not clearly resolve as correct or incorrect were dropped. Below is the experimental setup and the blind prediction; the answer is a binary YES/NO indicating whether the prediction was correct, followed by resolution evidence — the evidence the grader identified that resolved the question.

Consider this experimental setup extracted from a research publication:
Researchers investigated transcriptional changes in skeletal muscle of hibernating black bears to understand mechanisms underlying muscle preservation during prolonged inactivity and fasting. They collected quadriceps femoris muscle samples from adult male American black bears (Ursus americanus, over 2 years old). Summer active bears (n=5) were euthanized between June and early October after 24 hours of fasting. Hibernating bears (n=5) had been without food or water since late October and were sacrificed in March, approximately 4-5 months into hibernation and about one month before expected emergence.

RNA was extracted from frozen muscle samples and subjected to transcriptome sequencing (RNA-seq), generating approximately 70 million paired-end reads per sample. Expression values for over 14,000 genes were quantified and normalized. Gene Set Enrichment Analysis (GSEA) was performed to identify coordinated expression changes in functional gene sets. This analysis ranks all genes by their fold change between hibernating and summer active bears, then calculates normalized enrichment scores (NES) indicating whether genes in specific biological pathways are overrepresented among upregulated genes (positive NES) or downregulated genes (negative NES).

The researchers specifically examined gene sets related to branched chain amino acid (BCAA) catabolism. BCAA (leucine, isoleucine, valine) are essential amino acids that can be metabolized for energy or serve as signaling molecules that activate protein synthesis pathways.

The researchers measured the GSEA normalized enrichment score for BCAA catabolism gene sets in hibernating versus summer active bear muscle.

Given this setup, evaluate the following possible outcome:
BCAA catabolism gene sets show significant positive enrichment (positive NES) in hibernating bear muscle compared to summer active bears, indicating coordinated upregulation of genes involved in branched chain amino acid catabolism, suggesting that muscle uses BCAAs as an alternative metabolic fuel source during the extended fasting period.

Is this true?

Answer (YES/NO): NO